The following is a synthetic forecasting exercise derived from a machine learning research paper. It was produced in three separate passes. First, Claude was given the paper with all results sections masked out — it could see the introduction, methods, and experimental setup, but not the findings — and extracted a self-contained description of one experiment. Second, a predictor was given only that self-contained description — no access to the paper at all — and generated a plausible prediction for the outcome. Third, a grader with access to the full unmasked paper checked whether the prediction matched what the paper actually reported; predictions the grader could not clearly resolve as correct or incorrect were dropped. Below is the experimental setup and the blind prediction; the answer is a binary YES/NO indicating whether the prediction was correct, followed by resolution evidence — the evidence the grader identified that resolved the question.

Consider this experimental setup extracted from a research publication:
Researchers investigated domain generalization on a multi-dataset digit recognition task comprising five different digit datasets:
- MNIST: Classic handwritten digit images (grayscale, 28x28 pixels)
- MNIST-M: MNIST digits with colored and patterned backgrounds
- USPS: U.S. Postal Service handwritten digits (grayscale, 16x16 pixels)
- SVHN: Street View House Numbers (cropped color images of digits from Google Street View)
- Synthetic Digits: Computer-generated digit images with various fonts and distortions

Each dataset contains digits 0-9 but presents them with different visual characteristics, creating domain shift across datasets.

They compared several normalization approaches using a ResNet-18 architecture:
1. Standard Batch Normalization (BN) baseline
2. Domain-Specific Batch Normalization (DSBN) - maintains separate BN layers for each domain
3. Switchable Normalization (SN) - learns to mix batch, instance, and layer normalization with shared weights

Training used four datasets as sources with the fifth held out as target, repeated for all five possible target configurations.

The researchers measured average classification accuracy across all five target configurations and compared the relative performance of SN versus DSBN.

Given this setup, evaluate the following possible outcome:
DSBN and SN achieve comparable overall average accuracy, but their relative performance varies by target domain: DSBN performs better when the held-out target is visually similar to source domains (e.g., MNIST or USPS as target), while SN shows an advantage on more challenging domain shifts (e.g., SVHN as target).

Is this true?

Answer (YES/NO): NO